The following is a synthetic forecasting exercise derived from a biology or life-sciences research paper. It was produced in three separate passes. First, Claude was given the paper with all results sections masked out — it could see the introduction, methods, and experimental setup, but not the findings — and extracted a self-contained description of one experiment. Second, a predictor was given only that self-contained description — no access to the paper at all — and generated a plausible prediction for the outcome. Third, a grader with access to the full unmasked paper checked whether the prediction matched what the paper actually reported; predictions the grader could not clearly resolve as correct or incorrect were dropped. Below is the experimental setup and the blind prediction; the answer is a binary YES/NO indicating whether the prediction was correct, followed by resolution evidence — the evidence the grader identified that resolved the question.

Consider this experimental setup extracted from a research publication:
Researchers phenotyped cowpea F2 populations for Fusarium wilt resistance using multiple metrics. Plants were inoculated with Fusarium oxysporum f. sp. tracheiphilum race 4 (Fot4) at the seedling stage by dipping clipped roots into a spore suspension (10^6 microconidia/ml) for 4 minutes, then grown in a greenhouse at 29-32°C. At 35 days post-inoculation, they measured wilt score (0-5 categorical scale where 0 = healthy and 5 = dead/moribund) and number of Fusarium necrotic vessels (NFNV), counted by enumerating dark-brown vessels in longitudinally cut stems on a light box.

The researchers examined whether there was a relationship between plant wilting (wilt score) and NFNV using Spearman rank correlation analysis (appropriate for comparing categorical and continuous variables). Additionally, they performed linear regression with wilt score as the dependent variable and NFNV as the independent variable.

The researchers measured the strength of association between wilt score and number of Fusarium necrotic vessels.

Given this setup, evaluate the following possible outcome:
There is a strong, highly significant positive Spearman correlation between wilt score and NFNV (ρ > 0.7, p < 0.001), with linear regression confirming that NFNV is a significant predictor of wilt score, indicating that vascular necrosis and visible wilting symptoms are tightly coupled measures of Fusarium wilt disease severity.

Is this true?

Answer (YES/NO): NO